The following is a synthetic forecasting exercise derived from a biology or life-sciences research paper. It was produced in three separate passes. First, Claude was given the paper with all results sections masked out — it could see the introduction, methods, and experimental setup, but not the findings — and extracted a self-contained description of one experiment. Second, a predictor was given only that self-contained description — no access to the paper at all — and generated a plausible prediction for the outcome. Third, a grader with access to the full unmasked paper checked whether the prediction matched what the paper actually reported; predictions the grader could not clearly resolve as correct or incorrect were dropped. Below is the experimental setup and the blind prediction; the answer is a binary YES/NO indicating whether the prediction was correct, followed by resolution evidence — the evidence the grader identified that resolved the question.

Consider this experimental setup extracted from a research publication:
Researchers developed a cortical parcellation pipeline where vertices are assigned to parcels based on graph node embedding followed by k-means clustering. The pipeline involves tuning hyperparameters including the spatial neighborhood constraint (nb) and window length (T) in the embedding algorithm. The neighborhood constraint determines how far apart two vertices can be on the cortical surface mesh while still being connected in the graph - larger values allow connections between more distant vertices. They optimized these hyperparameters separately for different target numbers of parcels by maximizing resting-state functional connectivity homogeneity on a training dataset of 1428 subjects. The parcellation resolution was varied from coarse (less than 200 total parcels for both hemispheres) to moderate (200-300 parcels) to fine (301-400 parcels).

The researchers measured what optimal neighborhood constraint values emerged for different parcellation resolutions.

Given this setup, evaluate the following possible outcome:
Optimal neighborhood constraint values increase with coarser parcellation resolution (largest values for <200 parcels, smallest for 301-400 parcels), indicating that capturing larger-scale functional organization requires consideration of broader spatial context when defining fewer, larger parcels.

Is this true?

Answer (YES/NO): YES